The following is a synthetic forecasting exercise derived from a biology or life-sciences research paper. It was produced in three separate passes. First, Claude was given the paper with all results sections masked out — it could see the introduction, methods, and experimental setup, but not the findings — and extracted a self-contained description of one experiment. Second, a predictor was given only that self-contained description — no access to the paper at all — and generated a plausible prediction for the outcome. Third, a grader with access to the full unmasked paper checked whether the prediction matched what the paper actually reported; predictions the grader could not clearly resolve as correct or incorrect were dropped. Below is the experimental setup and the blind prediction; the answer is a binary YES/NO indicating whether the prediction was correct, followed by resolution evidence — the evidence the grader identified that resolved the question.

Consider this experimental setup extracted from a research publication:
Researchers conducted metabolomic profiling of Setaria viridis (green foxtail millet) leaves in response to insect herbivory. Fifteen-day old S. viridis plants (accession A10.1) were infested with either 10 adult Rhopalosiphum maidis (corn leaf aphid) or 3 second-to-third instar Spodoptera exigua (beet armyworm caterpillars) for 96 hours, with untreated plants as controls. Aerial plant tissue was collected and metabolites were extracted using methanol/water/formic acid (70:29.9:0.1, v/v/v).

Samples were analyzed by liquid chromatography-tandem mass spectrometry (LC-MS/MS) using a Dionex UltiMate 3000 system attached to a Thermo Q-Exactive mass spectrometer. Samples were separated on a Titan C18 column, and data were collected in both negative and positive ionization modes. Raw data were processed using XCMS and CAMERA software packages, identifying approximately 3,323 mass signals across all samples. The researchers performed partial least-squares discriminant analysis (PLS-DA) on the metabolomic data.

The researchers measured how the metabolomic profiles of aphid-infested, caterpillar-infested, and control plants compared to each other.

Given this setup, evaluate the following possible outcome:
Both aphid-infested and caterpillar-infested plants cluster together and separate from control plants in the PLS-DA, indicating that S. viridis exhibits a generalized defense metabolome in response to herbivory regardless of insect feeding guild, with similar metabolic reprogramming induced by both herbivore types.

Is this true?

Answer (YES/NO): NO